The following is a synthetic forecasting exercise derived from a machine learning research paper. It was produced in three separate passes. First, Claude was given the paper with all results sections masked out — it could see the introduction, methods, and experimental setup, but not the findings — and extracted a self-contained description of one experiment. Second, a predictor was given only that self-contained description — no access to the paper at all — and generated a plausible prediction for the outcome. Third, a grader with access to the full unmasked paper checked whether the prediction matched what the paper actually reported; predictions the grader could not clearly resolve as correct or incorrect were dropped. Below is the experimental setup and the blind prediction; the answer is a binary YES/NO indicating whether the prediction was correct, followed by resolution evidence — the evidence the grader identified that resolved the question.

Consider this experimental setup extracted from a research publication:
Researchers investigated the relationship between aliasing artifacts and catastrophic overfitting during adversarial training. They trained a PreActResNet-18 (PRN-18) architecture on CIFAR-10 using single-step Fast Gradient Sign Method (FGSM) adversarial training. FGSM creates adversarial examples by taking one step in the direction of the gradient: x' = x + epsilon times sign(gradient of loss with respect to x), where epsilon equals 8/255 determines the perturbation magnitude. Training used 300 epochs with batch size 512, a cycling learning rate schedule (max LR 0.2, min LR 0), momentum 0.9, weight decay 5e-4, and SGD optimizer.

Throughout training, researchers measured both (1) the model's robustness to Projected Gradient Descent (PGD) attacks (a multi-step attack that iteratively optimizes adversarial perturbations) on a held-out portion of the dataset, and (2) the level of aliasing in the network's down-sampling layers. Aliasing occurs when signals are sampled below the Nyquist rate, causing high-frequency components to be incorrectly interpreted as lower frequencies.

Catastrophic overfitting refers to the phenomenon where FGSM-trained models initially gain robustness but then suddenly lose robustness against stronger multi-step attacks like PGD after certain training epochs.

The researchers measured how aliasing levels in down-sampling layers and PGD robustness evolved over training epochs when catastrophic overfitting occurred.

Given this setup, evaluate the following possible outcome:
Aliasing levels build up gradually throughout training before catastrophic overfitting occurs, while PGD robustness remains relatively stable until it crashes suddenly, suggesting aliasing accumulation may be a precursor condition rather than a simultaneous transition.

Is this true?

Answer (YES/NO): NO